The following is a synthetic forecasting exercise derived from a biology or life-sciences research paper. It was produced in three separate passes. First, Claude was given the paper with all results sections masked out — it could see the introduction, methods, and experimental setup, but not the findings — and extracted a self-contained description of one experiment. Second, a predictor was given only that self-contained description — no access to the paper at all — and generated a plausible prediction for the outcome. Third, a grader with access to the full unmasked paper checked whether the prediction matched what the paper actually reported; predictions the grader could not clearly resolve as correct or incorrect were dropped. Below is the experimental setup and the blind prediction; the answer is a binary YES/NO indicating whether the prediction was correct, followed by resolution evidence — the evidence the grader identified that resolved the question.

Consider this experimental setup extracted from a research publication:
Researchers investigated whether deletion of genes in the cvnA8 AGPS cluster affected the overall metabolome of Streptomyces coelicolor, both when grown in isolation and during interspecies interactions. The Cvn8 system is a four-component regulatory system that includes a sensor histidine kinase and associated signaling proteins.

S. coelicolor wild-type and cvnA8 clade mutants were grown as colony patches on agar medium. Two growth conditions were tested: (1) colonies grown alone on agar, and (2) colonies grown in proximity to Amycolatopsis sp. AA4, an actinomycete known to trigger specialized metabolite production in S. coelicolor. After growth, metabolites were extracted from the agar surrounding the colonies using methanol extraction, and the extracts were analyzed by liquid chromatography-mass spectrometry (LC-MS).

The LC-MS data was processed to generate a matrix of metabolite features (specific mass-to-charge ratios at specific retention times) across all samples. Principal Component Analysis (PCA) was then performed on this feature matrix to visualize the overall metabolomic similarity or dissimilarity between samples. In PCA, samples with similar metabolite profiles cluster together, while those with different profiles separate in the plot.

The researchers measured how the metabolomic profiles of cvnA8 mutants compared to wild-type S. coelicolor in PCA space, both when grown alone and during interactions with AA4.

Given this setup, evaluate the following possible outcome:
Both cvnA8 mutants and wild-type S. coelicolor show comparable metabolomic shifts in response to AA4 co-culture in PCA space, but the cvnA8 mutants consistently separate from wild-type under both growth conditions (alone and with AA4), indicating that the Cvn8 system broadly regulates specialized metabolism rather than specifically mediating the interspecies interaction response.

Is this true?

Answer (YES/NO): NO